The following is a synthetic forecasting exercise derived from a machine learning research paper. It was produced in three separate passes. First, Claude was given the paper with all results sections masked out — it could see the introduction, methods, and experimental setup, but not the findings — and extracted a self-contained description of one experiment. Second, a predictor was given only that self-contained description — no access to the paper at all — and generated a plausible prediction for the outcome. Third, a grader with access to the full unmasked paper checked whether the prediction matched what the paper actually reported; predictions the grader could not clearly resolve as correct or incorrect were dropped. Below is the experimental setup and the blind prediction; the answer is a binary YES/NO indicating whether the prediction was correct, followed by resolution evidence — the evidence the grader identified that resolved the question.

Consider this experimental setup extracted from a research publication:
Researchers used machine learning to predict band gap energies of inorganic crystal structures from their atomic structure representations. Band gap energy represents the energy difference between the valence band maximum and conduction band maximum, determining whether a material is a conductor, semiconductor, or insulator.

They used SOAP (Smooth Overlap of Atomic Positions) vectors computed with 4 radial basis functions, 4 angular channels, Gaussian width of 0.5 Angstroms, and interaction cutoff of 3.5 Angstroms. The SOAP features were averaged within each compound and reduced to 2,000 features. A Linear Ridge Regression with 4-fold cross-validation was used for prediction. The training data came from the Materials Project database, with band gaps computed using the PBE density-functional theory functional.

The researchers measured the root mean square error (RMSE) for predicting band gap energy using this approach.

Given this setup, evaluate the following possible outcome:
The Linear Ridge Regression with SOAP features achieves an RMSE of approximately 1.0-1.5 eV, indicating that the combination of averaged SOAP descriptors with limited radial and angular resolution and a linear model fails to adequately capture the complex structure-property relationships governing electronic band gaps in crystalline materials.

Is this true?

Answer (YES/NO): NO